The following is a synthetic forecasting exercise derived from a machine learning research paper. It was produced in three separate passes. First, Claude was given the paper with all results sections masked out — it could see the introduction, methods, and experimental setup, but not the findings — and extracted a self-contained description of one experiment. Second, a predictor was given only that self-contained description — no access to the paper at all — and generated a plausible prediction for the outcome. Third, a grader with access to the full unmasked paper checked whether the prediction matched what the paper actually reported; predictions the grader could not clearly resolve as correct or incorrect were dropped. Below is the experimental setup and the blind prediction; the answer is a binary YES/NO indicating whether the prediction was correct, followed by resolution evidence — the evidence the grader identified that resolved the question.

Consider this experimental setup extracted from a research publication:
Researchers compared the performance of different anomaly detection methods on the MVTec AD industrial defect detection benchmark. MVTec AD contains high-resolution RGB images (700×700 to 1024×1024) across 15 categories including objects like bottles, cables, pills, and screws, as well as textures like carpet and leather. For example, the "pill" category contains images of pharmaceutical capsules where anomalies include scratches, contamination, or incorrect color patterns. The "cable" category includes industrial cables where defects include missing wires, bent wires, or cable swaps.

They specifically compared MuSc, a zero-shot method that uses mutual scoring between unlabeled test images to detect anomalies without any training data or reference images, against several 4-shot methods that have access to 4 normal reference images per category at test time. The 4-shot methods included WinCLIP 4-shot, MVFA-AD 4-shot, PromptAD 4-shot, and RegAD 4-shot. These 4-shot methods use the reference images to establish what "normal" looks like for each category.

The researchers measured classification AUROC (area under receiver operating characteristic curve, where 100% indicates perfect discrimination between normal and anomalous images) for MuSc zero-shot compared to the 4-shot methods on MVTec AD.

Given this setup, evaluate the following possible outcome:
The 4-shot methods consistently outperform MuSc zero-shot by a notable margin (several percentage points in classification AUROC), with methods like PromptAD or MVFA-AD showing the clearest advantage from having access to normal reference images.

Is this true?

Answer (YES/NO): NO